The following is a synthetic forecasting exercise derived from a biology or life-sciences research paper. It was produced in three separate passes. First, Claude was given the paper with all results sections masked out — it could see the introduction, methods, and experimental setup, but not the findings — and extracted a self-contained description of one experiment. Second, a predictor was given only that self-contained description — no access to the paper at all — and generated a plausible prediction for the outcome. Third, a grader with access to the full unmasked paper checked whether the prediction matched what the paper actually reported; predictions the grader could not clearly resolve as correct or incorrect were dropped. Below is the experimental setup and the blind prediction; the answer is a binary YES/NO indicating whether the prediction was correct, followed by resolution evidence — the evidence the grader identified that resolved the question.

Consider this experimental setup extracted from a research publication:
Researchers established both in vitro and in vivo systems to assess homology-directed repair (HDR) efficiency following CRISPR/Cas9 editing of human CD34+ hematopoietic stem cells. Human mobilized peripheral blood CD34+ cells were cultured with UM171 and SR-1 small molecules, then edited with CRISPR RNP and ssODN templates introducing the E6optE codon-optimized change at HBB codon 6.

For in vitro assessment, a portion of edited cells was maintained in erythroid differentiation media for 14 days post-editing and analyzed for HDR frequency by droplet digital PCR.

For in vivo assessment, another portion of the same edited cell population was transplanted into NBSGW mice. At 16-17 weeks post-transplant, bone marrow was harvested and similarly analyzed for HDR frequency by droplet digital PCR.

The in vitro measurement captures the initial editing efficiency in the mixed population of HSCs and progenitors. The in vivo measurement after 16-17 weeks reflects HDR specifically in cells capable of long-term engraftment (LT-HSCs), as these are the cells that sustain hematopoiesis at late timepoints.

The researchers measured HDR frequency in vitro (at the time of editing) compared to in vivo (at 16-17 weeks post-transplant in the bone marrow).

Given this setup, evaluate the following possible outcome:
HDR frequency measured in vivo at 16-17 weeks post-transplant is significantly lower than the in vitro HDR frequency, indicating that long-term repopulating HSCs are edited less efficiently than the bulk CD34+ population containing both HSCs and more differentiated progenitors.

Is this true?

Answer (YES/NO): YES